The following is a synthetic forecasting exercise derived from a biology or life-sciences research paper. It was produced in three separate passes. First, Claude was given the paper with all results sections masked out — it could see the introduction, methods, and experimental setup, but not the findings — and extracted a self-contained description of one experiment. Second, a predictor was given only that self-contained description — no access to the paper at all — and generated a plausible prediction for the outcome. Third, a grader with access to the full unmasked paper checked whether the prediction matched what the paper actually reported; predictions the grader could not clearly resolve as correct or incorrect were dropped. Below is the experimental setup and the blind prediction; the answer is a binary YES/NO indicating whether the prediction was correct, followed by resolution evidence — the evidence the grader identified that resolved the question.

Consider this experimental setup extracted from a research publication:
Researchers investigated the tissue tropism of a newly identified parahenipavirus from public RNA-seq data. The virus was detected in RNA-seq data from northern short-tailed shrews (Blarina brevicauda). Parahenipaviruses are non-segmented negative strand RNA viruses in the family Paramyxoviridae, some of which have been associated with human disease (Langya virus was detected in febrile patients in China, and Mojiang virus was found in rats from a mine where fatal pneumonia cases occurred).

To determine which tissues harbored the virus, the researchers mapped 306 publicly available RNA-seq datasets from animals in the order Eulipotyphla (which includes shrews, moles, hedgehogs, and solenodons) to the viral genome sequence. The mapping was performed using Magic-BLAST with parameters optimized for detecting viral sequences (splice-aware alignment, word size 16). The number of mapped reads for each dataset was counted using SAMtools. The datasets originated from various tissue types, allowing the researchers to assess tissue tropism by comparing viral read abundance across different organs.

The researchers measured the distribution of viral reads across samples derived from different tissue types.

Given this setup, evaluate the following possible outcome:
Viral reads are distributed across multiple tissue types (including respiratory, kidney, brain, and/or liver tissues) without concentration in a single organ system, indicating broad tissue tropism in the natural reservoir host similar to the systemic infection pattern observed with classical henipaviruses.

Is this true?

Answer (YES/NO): NO